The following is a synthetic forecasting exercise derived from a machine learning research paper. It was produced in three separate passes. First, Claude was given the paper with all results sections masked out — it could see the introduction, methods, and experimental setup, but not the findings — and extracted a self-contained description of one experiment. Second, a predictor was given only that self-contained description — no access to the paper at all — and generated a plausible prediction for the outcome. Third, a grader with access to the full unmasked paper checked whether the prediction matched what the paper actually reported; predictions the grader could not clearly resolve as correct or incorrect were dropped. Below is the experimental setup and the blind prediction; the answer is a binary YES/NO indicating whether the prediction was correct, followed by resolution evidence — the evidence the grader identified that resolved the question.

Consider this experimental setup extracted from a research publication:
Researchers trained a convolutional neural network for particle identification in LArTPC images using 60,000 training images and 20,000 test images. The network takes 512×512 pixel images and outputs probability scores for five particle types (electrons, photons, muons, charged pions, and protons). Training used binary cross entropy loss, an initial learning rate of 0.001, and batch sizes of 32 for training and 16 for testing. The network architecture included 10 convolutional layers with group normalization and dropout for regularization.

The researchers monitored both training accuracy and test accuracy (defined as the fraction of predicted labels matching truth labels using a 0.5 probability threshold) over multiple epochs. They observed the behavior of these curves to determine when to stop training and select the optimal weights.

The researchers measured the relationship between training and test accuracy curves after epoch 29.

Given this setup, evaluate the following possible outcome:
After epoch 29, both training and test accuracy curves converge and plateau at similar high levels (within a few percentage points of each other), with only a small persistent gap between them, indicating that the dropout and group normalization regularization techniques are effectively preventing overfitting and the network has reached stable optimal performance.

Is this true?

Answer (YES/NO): NO